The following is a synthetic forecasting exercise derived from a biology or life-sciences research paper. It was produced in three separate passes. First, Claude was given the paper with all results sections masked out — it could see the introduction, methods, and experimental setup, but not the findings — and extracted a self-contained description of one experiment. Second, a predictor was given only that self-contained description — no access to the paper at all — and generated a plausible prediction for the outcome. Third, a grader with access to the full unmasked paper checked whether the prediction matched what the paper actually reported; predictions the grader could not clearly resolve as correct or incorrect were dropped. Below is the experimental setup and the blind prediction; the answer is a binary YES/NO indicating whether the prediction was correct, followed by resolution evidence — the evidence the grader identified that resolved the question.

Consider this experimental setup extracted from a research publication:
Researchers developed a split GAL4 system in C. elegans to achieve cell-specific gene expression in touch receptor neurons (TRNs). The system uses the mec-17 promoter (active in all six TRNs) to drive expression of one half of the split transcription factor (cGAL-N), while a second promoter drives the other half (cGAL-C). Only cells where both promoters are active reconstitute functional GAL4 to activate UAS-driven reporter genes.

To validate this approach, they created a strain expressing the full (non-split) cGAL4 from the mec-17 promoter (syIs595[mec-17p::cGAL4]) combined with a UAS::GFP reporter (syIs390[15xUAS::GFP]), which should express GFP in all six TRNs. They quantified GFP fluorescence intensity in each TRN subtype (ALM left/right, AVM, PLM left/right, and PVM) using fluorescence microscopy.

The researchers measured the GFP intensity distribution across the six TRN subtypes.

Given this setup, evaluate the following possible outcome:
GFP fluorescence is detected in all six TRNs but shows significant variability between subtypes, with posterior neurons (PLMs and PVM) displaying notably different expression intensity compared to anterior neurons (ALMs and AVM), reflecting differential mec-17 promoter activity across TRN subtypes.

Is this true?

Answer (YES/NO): NO